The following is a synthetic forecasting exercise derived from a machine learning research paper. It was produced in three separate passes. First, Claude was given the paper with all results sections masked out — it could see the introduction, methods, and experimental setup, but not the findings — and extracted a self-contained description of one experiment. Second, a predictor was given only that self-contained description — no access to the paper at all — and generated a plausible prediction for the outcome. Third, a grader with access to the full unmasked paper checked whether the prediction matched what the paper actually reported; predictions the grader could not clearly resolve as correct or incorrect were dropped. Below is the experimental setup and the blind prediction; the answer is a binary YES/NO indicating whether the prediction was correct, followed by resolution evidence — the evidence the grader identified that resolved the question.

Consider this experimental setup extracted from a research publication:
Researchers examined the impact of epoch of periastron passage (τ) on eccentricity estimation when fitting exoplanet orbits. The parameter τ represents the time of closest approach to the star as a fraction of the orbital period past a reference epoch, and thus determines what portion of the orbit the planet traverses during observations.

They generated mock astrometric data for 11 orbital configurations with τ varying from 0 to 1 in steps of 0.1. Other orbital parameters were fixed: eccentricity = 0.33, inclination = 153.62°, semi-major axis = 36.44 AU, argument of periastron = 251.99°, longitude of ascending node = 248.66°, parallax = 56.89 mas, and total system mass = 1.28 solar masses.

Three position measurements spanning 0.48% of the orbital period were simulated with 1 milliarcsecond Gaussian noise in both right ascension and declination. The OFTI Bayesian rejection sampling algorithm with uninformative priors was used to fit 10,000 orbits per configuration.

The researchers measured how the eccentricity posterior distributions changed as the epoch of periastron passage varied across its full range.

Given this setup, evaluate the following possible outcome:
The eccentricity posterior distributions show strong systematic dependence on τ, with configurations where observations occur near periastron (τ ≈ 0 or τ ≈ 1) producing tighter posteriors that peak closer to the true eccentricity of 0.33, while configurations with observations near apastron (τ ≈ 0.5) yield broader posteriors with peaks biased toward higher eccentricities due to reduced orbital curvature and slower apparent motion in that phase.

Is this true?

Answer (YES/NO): NO